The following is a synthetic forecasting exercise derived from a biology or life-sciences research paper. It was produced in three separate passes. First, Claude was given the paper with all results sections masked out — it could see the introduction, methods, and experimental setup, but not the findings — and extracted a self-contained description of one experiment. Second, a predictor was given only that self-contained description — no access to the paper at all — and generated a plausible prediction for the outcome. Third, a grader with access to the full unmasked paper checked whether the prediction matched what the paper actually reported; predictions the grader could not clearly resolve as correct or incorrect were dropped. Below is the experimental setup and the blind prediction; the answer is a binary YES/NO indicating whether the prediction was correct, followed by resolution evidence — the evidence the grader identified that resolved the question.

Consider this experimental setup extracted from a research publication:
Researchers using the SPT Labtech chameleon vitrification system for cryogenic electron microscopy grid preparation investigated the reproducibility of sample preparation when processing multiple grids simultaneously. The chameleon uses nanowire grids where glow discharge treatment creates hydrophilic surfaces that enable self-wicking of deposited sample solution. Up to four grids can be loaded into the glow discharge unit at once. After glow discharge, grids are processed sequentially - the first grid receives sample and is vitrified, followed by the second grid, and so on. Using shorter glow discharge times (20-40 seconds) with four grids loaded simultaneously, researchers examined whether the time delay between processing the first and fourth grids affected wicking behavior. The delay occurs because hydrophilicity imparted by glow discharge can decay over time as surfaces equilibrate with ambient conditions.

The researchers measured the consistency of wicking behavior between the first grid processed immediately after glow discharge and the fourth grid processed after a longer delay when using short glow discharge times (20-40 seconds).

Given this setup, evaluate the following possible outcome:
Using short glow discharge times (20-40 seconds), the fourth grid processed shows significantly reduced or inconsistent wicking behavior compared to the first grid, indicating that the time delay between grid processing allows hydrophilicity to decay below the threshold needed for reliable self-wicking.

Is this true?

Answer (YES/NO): YES